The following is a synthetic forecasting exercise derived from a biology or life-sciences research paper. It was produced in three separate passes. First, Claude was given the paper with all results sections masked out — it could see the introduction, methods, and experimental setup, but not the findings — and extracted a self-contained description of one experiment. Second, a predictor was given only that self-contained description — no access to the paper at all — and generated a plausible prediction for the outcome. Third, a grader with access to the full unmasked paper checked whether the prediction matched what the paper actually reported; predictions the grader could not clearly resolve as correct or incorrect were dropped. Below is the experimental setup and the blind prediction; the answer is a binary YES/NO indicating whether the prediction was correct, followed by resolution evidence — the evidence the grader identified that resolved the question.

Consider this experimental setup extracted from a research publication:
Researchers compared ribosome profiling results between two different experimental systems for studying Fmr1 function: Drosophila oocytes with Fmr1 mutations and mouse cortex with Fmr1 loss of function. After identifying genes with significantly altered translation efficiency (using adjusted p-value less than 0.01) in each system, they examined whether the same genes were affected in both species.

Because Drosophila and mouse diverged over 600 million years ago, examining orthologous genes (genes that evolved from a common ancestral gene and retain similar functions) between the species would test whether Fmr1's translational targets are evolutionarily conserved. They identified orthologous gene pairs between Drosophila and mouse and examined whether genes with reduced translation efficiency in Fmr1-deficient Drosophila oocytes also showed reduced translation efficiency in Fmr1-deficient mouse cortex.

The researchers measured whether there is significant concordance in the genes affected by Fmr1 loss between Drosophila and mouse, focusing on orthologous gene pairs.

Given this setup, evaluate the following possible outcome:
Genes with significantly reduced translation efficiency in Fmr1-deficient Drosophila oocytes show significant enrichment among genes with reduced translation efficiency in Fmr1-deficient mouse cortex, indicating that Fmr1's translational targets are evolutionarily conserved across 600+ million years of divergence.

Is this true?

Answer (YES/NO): YES